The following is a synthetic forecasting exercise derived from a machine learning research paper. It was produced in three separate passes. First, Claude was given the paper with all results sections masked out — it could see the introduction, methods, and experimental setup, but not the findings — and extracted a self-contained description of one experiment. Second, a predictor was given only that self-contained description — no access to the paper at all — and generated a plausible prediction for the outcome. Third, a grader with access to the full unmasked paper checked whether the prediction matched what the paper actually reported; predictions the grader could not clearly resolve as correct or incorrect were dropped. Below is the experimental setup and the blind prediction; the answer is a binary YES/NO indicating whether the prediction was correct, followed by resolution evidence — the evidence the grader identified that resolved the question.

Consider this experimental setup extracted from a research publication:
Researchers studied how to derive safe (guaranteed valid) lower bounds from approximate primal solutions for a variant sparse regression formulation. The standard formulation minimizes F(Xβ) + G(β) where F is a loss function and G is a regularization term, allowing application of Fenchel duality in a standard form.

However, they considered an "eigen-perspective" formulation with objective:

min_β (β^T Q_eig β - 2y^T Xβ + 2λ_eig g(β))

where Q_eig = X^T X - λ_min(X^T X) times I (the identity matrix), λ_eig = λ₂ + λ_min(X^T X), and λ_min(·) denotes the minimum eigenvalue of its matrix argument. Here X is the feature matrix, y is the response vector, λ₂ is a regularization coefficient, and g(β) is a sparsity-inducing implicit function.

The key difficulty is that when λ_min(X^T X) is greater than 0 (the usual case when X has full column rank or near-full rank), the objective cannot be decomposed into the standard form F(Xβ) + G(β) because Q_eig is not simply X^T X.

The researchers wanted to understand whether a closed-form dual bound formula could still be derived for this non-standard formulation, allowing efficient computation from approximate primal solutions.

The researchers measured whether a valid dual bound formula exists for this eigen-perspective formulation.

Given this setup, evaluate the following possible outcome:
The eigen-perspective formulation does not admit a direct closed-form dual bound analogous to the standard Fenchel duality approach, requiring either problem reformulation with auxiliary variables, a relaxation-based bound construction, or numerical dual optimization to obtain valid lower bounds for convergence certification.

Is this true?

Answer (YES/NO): NO